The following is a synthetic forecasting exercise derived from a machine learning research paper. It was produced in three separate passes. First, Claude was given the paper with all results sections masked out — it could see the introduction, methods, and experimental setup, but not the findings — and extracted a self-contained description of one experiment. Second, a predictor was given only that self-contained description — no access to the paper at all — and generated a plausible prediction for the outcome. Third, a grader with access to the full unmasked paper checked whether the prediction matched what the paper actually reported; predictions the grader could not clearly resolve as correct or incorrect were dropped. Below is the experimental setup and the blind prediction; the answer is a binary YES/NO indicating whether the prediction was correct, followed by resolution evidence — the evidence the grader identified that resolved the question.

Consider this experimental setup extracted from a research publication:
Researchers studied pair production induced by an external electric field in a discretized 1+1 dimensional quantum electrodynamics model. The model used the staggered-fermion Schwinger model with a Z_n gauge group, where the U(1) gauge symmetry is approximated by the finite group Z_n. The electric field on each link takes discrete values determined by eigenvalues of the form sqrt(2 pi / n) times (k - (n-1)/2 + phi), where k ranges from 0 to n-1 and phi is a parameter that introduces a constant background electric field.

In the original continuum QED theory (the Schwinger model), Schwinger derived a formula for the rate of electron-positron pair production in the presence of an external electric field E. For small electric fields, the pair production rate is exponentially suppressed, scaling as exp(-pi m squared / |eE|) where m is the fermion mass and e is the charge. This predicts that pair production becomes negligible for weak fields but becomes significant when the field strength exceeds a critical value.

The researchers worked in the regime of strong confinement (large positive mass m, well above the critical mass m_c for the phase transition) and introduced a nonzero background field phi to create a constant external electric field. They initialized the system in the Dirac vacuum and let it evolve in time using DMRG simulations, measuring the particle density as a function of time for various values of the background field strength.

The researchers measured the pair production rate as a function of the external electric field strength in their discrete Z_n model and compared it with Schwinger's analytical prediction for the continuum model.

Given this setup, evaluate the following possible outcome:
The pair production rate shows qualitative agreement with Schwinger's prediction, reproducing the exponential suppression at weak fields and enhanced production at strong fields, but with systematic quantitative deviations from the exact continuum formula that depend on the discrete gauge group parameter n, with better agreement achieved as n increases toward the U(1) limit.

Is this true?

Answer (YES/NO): YES